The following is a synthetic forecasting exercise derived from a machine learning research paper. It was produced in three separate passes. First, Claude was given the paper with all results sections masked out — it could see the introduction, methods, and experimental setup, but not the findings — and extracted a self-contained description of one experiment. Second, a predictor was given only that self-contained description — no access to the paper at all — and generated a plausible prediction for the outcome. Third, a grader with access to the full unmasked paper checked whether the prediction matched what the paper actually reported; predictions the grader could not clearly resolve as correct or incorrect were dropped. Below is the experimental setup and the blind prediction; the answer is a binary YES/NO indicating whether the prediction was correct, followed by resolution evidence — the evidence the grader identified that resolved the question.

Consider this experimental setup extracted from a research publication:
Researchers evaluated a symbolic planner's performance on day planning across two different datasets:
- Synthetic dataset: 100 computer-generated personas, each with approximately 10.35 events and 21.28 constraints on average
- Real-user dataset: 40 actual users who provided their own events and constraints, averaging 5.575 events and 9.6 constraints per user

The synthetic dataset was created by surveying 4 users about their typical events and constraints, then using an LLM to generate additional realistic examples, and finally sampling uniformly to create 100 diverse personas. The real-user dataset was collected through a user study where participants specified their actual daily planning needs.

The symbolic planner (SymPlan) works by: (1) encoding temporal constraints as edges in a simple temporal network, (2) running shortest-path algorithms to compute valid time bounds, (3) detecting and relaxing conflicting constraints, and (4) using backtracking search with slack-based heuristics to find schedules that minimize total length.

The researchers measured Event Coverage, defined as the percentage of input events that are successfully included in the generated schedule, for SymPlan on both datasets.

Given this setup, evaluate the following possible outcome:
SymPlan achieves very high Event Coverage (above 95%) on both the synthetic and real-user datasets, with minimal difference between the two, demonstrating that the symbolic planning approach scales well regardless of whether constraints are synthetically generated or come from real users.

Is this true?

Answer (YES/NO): YES